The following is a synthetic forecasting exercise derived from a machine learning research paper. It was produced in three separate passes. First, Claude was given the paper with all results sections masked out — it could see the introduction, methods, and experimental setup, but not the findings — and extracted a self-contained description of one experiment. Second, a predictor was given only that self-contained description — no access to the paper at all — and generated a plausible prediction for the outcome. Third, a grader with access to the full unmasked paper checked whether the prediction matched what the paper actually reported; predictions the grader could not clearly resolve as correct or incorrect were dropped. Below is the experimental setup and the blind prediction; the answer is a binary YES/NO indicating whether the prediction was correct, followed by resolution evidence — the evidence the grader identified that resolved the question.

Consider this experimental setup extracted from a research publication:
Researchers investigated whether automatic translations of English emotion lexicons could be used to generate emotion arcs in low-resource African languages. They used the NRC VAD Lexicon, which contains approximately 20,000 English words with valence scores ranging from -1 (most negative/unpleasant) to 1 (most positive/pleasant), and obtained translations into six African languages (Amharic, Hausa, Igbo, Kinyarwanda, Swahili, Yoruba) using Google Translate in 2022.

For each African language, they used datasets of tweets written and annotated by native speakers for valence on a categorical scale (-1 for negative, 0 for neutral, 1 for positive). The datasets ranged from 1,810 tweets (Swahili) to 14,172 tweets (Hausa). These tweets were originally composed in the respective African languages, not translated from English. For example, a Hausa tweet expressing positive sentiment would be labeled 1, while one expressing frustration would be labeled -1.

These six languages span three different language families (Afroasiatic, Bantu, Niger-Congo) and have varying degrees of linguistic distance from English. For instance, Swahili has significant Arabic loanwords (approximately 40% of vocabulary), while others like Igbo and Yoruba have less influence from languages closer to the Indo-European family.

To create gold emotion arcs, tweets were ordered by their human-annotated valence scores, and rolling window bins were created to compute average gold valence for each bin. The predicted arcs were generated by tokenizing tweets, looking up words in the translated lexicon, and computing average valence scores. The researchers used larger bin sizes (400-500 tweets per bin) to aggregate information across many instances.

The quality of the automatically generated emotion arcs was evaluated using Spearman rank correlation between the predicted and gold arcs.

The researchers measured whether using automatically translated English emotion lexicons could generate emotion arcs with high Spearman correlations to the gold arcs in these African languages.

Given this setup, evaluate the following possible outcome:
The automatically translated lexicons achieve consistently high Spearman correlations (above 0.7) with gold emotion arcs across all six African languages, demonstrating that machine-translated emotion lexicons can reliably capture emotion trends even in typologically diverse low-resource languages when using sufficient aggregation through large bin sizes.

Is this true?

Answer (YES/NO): YES